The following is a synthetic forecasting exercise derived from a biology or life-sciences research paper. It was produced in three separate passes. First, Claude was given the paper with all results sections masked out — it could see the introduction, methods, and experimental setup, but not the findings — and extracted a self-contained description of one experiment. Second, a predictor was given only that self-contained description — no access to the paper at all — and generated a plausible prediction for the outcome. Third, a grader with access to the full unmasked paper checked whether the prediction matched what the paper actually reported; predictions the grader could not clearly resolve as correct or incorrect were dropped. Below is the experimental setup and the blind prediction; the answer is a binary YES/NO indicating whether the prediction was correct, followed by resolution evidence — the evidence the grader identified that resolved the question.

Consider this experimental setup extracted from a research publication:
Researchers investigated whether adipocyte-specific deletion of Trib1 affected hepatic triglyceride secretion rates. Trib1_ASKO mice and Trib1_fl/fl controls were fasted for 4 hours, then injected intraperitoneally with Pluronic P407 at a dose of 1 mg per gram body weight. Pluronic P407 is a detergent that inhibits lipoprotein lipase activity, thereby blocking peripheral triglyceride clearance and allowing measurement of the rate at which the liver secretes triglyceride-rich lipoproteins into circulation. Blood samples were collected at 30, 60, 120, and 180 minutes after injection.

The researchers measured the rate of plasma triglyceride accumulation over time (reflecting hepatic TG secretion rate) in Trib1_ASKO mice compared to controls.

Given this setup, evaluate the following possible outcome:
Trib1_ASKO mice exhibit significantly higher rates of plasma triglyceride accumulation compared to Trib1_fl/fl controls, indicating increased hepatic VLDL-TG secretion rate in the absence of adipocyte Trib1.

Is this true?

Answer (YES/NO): NO